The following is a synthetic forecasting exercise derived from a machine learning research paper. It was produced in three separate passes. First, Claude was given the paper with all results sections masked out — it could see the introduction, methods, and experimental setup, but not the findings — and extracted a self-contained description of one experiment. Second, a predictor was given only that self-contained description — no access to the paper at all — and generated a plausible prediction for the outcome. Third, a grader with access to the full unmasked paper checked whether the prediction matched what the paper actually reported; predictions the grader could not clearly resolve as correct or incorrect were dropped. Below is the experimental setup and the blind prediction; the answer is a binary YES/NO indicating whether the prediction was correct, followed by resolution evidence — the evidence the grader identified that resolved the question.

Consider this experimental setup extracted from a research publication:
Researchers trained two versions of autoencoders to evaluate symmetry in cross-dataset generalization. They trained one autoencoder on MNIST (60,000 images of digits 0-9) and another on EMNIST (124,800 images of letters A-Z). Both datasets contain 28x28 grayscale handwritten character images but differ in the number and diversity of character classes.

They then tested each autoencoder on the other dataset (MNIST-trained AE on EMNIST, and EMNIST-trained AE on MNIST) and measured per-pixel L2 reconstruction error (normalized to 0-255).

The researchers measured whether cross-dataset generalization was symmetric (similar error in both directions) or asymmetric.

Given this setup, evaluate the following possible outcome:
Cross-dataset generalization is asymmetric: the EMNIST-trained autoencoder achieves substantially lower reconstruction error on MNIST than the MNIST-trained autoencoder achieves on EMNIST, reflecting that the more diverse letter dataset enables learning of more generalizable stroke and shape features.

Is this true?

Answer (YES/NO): YES